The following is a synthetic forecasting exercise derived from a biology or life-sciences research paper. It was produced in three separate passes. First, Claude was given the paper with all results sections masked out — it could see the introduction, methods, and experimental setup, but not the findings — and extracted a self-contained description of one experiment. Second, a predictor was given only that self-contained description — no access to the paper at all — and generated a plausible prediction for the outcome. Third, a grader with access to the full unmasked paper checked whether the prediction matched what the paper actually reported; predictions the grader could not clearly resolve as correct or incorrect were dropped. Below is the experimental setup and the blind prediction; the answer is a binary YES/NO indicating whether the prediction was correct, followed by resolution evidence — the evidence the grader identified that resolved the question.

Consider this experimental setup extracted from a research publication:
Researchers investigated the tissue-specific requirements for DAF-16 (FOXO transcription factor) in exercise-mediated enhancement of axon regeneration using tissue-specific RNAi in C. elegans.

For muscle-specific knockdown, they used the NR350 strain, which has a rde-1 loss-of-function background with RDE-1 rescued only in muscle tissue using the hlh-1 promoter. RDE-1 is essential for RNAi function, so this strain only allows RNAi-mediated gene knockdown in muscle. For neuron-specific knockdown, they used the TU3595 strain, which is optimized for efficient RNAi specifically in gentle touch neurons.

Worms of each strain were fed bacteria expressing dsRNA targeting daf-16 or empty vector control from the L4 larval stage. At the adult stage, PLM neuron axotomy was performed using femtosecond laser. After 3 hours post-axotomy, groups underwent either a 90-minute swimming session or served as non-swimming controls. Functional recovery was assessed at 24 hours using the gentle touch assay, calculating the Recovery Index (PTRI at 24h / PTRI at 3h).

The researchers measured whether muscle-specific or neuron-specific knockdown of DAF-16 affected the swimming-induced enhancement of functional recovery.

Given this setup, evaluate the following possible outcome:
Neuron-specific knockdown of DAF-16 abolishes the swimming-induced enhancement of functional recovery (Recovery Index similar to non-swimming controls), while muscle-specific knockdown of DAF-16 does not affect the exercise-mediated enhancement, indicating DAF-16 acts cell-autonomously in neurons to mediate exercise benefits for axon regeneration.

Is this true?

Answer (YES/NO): NO